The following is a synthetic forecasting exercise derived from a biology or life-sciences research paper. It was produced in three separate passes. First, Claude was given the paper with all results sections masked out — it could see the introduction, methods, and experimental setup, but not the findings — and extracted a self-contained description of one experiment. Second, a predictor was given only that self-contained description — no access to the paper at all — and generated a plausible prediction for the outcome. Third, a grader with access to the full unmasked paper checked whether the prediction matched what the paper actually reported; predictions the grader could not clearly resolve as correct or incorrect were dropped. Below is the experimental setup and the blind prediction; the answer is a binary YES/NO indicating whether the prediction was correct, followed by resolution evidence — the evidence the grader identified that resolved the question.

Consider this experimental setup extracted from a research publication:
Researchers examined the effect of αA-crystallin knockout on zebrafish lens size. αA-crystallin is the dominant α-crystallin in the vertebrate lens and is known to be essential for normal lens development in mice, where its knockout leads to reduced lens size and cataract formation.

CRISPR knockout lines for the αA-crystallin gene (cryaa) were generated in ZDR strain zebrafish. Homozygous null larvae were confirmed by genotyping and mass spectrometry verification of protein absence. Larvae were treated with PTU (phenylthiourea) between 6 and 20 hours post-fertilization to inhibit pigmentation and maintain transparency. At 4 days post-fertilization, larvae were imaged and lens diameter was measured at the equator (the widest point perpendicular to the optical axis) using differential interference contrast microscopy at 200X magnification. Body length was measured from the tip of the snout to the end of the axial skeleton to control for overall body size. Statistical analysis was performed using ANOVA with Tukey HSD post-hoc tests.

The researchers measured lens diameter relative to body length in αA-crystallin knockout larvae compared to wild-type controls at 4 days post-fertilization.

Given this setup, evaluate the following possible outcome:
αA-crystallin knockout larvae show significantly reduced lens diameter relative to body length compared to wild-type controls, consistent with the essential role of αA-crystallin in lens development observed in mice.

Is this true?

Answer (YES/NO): NO